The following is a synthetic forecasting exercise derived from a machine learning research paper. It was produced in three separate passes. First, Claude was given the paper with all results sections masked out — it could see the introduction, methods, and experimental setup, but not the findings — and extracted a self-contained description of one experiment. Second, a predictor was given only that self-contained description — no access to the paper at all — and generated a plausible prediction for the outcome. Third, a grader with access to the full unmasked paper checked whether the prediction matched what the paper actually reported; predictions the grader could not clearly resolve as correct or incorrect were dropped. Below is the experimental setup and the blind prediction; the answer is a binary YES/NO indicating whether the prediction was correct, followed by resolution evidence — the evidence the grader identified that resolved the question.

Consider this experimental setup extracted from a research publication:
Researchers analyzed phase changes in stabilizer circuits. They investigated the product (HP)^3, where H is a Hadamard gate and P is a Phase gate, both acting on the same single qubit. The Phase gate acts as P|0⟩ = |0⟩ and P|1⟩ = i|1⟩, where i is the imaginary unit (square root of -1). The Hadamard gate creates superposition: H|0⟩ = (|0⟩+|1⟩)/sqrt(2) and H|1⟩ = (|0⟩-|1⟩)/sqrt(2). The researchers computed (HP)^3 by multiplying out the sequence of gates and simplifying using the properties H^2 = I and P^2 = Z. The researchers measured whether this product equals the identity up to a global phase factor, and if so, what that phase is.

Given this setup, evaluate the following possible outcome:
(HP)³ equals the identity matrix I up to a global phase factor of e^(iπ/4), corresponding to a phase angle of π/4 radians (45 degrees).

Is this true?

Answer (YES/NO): YES